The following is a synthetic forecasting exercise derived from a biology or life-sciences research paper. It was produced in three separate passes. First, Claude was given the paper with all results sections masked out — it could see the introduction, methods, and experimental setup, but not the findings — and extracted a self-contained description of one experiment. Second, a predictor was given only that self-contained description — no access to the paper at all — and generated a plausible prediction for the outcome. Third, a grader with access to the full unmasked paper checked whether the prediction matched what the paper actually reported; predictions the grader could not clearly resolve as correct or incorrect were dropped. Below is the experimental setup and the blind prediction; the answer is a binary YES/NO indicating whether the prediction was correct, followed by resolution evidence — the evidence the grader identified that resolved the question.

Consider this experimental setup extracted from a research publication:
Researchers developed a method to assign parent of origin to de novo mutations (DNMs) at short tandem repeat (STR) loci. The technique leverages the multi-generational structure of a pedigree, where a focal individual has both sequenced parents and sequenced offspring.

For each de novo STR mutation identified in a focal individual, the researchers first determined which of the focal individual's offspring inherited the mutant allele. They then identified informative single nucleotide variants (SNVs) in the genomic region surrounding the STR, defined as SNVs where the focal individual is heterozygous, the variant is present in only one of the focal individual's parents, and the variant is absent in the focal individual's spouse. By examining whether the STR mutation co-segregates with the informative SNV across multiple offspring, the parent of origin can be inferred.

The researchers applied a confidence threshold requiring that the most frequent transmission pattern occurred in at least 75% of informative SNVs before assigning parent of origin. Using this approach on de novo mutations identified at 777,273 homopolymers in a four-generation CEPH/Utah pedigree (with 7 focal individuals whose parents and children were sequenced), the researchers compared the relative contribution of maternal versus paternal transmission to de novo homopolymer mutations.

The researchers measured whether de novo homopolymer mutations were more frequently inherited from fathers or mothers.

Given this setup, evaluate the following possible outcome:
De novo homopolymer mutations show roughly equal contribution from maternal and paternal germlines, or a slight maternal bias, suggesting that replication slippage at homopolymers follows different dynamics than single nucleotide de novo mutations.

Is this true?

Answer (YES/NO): NO